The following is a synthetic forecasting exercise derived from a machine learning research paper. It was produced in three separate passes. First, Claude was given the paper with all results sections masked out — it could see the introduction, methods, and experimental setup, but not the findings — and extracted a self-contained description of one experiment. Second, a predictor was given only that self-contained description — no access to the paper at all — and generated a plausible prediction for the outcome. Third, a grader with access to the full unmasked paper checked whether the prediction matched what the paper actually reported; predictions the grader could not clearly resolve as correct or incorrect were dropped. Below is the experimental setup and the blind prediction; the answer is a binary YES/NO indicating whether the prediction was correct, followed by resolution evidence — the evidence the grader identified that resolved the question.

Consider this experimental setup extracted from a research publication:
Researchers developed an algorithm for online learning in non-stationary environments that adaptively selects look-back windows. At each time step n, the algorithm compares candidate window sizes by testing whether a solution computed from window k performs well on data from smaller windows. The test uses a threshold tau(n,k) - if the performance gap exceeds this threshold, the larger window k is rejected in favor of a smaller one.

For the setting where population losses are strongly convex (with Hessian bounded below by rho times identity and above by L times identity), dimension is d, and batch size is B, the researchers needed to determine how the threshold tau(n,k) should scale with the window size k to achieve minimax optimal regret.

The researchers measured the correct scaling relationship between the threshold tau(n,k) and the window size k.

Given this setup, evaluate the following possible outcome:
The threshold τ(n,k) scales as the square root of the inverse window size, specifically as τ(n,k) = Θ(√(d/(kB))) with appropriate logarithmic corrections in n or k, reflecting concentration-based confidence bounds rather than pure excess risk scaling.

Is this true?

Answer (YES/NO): NO